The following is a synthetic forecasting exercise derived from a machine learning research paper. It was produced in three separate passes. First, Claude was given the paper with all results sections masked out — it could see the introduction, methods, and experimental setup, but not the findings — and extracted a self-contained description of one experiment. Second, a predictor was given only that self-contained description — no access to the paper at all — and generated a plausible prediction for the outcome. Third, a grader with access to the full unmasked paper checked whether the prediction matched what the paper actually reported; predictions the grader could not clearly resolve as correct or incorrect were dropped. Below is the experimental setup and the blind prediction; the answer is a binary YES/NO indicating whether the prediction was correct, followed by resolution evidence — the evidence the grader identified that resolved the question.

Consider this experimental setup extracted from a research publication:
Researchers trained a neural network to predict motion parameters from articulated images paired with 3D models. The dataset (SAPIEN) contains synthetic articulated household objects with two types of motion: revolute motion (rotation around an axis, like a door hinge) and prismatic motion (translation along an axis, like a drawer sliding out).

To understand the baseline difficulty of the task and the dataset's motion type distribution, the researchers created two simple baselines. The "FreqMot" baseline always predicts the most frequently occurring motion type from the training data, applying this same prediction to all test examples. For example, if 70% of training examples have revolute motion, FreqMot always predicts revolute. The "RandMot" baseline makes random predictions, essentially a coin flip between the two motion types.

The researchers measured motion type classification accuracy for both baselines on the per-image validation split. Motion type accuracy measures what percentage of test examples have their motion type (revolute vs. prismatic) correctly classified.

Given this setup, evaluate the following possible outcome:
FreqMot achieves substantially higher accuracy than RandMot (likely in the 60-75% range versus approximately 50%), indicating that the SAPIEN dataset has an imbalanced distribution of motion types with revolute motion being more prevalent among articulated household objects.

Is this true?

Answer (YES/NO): YES